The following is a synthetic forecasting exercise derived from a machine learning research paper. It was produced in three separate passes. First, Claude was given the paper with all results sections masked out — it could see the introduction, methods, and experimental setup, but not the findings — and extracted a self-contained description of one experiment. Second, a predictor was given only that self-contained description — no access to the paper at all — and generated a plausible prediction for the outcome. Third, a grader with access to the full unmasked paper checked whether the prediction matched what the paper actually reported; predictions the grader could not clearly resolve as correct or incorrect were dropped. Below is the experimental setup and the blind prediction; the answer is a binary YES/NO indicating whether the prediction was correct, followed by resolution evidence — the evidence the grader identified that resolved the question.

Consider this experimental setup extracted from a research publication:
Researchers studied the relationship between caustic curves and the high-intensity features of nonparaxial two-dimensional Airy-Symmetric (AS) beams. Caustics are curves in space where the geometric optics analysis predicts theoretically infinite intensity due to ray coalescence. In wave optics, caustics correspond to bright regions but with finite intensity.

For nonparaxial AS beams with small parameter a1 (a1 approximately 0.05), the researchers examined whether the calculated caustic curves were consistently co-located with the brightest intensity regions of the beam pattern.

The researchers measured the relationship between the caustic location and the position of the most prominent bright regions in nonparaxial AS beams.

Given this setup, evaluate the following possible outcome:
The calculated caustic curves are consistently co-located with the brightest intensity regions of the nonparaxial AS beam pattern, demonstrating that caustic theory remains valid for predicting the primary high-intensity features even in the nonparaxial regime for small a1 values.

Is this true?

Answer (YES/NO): NO